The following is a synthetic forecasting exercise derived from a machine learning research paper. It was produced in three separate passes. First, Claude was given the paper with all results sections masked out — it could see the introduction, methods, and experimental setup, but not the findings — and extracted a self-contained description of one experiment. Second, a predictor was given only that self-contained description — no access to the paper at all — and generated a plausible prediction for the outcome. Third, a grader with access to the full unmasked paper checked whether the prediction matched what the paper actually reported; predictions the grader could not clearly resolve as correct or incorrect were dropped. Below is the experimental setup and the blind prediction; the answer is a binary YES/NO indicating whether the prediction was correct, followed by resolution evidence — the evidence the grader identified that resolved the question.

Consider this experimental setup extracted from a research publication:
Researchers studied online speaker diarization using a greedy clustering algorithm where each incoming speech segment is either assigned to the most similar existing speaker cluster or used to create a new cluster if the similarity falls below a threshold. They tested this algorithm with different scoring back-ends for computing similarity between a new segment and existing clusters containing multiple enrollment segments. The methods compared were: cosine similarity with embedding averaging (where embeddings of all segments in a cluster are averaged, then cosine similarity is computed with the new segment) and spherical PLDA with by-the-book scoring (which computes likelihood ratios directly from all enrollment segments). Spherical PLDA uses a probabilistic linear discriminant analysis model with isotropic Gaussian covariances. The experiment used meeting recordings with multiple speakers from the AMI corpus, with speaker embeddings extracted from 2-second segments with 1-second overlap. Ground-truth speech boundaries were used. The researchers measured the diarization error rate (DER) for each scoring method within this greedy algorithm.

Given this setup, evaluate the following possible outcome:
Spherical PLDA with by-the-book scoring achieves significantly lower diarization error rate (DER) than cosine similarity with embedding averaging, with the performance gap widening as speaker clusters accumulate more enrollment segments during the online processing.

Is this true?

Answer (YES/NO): NO